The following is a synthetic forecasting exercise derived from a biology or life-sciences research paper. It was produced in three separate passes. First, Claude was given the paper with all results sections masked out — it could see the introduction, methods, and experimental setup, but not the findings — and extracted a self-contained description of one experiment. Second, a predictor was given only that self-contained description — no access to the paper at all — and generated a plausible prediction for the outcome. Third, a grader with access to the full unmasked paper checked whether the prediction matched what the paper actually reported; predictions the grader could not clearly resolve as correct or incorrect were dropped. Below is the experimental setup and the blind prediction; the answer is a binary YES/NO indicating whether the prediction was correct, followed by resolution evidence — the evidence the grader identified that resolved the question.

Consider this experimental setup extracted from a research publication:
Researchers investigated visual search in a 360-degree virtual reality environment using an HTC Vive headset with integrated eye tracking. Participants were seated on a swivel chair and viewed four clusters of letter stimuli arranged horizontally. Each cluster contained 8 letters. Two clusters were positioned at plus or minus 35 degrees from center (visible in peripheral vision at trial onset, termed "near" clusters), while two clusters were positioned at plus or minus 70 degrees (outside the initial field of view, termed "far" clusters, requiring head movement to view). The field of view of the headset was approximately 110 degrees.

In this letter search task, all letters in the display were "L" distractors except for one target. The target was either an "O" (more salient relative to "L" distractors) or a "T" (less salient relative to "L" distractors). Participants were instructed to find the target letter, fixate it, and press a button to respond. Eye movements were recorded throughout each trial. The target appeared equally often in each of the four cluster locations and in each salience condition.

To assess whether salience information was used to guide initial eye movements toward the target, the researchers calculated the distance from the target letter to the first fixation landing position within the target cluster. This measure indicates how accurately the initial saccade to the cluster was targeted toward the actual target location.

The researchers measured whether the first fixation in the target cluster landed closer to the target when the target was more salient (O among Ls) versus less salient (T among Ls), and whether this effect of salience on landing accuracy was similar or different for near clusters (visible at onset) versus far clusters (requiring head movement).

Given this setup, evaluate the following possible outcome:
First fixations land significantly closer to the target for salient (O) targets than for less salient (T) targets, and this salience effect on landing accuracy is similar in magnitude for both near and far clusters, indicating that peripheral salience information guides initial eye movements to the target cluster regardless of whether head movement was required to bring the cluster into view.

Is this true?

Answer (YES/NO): YES